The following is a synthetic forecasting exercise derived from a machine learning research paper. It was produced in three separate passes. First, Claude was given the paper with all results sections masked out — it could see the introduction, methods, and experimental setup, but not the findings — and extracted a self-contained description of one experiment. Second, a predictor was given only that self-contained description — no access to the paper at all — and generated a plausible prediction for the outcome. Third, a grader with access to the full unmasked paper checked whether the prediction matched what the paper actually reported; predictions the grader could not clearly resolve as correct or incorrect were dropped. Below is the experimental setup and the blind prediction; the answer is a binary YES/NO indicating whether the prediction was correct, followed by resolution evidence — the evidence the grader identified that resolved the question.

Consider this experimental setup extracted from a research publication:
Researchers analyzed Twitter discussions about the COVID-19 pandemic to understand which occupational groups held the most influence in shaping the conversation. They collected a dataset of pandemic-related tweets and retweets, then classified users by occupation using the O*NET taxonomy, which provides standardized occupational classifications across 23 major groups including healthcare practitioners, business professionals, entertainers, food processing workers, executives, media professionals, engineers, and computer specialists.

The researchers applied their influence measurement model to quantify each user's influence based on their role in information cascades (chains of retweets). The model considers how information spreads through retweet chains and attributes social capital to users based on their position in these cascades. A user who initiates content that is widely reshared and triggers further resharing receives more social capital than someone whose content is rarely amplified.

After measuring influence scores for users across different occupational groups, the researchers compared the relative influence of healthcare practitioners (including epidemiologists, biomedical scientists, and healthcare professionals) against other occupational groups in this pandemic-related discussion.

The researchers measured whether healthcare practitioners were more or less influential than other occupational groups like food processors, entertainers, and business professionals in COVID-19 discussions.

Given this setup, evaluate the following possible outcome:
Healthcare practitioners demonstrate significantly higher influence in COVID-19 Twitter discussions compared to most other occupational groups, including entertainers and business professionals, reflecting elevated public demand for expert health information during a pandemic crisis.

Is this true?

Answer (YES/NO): NO